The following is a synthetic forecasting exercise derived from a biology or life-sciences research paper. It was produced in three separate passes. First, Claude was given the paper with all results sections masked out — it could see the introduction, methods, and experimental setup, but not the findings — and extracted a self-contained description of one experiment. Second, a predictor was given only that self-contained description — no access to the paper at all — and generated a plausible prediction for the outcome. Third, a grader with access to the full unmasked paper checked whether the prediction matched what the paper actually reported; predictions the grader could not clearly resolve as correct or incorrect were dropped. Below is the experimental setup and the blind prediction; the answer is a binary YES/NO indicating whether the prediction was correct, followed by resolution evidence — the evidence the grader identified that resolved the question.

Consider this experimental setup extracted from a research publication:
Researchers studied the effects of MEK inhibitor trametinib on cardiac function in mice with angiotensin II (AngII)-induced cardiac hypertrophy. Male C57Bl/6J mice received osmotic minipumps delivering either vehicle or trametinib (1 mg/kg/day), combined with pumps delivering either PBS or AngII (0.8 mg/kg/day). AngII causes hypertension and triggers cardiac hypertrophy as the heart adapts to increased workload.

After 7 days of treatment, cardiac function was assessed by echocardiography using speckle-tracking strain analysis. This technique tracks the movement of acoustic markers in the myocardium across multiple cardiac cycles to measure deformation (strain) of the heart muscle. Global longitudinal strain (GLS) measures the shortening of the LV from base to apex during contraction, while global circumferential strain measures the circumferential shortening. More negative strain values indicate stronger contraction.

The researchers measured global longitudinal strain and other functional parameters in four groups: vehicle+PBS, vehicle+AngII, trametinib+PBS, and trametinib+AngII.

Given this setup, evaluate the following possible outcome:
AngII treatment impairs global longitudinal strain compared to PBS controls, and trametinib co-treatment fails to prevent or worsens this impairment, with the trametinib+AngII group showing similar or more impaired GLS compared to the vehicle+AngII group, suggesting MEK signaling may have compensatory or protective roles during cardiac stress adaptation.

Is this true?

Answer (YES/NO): NO